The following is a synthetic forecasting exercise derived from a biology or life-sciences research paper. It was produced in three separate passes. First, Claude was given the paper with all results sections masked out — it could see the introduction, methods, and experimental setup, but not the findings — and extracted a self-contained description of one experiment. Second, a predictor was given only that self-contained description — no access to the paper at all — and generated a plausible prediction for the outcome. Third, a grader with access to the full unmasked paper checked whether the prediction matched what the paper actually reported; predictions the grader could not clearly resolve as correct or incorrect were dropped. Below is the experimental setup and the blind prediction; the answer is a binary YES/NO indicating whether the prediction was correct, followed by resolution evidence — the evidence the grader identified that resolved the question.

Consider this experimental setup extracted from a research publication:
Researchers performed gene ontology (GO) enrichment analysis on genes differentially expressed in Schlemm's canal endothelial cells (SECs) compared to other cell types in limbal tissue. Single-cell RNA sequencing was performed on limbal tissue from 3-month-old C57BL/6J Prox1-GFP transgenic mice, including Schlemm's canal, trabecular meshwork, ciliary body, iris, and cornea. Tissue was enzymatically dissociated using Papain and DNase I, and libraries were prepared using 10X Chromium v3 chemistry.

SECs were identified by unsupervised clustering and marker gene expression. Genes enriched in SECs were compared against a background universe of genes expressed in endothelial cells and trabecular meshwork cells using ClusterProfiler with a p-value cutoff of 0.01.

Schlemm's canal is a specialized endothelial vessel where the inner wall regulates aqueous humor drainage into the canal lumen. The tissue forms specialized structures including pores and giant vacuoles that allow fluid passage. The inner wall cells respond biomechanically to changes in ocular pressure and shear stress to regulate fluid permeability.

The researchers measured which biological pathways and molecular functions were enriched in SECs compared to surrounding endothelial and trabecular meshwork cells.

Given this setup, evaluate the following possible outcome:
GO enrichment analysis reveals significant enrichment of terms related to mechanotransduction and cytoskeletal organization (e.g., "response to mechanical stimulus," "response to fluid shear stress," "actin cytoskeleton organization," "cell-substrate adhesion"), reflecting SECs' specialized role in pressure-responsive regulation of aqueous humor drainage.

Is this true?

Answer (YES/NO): NO